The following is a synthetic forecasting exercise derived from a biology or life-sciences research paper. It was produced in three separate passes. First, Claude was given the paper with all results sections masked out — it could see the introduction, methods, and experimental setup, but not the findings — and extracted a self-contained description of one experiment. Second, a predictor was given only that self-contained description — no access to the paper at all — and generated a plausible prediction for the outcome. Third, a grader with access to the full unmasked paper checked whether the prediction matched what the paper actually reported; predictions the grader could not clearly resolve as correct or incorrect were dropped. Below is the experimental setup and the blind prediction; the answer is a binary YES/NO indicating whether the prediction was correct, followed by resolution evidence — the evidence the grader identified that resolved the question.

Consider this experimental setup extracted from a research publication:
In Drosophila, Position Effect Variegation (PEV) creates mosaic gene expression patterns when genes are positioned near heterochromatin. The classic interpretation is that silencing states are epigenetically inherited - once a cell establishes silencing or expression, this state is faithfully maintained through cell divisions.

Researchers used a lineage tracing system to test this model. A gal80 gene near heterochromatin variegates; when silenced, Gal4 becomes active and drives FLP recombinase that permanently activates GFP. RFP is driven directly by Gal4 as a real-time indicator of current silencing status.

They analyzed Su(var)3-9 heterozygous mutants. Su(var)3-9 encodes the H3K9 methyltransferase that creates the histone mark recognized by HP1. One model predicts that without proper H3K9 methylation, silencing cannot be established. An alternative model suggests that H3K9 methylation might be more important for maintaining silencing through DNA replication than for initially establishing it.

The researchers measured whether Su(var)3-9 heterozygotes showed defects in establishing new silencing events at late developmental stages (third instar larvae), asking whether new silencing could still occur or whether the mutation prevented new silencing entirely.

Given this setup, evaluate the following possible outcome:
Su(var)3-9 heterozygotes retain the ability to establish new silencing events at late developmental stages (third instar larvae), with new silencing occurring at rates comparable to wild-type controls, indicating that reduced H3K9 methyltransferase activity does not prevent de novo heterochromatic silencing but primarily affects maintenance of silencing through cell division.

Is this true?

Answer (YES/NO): NO